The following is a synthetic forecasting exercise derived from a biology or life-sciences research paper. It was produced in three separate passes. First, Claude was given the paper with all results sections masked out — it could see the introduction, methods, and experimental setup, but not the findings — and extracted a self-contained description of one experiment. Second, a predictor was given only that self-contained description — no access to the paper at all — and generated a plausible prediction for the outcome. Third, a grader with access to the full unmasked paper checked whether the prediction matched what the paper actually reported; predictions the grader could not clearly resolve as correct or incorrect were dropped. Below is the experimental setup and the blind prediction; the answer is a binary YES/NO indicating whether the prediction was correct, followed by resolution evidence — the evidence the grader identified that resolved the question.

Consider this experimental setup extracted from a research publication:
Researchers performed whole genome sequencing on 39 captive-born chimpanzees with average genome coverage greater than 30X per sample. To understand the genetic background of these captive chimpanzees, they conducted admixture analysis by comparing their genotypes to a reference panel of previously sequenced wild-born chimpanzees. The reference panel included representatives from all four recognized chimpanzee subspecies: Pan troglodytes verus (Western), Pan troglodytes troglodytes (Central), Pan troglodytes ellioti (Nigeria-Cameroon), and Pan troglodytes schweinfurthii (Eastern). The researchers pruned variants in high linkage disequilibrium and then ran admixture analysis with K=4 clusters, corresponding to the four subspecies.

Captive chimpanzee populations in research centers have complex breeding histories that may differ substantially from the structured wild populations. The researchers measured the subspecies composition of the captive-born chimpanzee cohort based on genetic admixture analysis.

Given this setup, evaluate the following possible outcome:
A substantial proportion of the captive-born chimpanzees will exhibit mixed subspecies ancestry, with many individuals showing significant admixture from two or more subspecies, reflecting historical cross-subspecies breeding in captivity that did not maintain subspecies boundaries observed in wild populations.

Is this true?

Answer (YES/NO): YES